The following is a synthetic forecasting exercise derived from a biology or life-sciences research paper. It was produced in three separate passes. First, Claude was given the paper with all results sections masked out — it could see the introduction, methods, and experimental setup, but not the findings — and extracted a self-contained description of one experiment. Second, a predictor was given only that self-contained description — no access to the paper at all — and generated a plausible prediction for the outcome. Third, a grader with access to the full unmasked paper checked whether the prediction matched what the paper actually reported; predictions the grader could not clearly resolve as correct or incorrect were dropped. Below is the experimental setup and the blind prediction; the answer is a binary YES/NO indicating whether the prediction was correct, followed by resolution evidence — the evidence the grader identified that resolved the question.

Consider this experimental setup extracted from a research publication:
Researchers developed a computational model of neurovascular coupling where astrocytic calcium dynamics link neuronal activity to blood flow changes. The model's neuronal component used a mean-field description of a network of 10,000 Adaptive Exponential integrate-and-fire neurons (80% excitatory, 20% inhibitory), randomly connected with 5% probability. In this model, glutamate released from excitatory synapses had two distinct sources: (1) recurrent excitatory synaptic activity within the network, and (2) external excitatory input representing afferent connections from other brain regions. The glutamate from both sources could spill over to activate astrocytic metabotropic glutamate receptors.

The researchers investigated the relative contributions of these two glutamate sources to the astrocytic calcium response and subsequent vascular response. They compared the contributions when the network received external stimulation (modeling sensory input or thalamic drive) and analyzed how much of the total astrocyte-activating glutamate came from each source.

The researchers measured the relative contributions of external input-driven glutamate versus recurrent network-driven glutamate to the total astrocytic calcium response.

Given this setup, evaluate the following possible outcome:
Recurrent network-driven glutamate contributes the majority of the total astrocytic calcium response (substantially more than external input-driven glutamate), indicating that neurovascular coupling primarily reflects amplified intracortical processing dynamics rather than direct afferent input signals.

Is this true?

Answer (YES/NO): NO